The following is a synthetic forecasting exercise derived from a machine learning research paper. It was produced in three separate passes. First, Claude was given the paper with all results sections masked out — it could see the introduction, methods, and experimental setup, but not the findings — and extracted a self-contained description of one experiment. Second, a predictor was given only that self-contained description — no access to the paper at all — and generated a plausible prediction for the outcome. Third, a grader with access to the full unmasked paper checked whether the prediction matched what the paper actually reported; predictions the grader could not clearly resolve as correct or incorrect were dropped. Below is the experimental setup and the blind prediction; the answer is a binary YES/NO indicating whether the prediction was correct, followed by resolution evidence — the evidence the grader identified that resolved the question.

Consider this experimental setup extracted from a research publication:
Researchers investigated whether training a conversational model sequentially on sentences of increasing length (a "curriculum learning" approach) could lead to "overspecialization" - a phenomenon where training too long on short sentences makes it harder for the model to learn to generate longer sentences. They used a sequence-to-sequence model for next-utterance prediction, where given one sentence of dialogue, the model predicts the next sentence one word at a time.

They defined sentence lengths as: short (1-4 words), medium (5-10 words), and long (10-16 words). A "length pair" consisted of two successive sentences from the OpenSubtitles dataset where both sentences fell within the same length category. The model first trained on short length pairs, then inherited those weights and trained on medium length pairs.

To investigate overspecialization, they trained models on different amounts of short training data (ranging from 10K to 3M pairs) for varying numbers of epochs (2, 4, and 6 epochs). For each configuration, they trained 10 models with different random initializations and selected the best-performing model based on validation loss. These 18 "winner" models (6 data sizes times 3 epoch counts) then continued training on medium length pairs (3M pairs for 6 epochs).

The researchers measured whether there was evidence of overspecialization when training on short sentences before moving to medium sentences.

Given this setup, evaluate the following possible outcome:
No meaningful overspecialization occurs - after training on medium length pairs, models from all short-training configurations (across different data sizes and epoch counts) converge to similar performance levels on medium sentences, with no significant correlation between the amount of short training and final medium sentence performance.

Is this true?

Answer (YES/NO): NO